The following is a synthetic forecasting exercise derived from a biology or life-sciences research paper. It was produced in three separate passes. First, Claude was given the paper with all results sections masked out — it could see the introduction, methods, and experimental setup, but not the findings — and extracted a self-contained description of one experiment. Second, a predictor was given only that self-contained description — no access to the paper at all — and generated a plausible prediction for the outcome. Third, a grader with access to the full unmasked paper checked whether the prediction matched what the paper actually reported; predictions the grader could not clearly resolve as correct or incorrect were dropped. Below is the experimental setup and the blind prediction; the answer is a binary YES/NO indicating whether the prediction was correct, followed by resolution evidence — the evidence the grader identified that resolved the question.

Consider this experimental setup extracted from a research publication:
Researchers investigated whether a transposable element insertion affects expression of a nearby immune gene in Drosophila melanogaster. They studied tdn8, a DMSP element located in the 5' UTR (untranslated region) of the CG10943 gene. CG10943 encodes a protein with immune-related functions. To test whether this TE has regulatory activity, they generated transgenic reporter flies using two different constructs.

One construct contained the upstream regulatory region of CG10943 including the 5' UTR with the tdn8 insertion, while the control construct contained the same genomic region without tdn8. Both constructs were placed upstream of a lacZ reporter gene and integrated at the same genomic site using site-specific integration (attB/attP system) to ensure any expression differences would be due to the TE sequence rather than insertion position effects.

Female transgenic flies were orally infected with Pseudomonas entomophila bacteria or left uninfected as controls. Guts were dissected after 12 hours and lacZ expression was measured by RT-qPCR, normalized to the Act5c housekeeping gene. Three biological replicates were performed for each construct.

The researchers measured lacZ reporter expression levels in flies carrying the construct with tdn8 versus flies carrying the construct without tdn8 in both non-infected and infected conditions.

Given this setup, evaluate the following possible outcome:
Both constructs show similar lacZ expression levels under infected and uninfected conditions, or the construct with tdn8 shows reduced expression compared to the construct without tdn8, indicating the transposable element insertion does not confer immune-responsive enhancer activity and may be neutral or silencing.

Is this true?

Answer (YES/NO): NO